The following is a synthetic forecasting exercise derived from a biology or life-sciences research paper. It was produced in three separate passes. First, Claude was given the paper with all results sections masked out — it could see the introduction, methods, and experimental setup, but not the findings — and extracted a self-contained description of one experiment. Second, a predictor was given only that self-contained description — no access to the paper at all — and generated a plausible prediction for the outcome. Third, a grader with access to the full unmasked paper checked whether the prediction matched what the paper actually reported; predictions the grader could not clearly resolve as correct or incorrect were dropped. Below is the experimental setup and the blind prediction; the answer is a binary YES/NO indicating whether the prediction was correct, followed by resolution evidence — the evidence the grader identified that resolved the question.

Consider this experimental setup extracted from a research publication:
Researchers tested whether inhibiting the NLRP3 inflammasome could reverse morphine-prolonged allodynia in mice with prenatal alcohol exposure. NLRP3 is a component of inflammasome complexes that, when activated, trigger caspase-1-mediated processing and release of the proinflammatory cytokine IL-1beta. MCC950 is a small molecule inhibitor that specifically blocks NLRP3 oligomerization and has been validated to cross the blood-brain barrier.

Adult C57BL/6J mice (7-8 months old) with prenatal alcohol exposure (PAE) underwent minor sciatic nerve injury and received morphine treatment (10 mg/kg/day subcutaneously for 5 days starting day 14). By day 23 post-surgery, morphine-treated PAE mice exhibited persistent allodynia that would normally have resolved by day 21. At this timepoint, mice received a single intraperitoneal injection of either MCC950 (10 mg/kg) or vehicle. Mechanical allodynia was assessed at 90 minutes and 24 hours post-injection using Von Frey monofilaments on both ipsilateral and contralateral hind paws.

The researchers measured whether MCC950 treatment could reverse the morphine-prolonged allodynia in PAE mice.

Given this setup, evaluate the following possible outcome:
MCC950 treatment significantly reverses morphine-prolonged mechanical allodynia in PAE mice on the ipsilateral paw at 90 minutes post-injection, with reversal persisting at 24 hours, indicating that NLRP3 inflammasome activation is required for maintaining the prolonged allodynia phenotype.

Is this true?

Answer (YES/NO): YES